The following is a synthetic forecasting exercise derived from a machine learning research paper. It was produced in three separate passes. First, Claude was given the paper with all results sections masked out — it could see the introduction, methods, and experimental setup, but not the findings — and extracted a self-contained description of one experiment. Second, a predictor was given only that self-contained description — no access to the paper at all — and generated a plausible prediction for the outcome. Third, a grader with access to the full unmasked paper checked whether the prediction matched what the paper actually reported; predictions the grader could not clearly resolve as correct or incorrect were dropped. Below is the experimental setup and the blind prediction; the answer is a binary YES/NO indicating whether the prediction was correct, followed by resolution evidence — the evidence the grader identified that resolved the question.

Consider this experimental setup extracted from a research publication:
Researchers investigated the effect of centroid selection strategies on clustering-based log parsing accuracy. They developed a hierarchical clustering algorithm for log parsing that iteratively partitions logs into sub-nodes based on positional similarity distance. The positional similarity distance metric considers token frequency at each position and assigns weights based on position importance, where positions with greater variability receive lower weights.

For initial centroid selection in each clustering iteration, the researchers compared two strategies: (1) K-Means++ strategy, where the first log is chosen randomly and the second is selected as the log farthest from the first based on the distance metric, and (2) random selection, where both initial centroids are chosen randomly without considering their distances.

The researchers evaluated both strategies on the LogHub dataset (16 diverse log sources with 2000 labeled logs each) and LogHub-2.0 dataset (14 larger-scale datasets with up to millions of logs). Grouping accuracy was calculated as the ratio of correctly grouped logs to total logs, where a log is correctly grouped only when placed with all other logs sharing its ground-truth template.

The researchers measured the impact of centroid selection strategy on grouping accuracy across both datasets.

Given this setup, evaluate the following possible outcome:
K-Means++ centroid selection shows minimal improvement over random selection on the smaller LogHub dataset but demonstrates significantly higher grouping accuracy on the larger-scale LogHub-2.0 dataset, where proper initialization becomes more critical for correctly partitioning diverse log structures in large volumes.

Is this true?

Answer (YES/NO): NO